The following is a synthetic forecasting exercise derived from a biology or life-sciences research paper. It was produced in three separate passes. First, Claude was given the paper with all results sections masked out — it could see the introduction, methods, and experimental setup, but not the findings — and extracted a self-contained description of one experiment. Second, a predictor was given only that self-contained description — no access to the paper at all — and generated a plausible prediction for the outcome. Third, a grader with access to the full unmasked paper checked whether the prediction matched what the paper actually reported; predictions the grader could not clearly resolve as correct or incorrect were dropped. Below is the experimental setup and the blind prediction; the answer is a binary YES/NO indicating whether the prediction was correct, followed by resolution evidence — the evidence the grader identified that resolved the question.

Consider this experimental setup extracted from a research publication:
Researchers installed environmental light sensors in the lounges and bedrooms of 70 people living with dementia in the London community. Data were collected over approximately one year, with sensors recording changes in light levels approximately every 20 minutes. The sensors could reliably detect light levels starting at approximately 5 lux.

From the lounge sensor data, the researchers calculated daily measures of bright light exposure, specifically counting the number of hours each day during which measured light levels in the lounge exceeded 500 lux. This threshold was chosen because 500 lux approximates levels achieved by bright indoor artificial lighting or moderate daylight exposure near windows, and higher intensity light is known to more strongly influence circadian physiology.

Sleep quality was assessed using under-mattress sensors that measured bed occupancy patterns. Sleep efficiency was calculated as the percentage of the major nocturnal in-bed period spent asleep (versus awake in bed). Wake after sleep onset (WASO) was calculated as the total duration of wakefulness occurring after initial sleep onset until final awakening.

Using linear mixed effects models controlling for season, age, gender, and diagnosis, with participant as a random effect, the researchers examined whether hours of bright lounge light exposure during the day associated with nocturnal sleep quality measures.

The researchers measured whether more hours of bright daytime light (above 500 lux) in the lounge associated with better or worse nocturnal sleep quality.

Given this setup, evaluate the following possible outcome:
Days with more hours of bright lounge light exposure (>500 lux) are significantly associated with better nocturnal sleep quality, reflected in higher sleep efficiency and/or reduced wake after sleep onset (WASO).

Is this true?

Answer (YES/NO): YES